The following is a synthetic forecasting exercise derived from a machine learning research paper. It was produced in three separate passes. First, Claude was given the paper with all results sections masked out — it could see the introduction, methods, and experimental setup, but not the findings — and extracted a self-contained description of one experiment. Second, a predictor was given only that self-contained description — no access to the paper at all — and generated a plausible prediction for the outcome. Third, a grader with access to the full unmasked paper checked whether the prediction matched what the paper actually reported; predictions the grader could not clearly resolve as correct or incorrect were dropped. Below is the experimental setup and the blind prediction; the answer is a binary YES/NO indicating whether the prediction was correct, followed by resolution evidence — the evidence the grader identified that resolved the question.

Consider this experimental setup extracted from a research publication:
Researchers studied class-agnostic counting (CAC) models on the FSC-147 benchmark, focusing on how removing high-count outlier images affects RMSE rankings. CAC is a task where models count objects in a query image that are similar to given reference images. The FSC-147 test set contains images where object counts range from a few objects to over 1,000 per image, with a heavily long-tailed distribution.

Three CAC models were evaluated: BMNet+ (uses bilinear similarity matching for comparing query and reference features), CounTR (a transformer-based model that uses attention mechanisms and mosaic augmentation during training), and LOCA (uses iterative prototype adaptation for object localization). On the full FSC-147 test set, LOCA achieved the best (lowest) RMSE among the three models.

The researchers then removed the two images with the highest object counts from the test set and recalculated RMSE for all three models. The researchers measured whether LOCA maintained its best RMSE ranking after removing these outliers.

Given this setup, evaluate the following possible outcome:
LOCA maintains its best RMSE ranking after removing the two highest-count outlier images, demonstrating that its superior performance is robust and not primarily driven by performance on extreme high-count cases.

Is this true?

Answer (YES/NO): NO